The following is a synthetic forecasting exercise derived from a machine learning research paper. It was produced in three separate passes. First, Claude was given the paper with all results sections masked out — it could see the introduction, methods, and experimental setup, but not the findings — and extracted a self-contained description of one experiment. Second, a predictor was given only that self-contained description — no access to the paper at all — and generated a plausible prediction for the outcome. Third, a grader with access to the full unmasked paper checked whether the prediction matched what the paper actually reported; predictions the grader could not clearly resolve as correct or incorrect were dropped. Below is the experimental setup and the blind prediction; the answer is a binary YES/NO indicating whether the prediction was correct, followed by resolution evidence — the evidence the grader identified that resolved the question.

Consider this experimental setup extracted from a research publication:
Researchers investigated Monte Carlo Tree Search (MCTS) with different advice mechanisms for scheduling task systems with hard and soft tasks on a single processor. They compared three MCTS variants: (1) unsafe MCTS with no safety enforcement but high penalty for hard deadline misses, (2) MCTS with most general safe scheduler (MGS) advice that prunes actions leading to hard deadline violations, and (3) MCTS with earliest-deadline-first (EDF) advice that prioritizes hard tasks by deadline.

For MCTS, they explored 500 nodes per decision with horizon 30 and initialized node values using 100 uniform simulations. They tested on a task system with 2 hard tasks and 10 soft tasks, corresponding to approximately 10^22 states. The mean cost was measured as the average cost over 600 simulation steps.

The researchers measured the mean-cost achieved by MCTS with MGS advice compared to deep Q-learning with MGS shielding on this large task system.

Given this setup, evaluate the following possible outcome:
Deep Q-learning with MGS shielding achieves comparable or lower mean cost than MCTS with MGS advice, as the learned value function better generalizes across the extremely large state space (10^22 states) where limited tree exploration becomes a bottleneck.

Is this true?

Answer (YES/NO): NO